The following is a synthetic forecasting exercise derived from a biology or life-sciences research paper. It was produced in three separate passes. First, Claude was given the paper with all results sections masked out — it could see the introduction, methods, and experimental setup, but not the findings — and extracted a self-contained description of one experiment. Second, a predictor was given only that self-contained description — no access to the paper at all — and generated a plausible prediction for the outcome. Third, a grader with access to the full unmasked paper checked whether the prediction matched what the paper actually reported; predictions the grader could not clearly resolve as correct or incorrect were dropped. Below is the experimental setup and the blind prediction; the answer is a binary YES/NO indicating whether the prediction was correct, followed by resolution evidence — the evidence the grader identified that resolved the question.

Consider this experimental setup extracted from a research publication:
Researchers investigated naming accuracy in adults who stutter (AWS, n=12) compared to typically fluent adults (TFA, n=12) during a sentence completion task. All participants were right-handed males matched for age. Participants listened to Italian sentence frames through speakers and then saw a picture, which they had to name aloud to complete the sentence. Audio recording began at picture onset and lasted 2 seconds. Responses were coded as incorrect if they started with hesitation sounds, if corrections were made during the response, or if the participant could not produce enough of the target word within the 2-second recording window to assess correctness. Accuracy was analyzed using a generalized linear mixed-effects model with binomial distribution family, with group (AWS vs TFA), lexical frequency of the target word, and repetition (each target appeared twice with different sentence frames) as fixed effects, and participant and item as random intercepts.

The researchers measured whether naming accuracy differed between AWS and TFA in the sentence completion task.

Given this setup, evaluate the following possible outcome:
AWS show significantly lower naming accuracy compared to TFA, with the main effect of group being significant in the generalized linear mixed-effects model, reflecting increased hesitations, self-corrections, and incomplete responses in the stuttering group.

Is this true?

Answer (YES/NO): YES